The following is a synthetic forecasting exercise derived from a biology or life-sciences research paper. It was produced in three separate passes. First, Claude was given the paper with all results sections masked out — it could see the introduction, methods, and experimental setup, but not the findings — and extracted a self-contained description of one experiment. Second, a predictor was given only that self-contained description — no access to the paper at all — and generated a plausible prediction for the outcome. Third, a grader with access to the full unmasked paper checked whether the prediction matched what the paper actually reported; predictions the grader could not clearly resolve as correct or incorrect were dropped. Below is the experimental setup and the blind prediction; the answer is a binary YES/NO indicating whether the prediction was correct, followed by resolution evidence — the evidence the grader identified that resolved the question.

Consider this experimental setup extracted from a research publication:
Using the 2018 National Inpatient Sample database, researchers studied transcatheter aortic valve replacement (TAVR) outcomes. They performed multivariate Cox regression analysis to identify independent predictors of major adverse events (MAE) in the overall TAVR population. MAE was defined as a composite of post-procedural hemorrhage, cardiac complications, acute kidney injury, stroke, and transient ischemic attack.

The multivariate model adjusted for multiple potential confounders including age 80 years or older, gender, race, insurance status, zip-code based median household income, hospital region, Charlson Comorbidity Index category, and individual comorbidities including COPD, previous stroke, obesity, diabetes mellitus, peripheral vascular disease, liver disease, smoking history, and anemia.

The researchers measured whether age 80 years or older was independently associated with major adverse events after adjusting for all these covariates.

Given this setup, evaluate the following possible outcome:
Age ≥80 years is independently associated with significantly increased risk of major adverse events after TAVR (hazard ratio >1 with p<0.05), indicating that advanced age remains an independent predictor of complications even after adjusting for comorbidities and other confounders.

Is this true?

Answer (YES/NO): NO